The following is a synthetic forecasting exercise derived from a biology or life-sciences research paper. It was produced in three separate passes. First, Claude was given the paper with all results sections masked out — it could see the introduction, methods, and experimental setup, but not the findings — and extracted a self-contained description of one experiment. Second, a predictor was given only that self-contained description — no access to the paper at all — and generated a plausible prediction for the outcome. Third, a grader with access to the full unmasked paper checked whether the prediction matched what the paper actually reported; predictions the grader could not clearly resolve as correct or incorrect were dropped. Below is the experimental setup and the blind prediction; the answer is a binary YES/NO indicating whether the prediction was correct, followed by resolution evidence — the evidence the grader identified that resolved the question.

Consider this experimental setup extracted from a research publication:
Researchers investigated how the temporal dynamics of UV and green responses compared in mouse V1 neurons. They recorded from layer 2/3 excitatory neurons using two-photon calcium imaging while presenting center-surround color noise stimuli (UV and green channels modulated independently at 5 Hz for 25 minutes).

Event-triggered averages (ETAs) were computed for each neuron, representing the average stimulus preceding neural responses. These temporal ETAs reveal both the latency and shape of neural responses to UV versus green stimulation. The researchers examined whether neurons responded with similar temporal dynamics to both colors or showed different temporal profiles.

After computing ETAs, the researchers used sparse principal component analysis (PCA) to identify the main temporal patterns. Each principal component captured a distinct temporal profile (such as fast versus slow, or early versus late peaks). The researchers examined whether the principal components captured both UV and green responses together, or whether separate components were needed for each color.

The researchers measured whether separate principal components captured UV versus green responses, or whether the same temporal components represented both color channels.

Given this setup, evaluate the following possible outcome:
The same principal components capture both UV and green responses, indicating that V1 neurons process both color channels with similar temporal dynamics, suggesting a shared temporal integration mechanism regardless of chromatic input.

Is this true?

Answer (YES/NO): NO